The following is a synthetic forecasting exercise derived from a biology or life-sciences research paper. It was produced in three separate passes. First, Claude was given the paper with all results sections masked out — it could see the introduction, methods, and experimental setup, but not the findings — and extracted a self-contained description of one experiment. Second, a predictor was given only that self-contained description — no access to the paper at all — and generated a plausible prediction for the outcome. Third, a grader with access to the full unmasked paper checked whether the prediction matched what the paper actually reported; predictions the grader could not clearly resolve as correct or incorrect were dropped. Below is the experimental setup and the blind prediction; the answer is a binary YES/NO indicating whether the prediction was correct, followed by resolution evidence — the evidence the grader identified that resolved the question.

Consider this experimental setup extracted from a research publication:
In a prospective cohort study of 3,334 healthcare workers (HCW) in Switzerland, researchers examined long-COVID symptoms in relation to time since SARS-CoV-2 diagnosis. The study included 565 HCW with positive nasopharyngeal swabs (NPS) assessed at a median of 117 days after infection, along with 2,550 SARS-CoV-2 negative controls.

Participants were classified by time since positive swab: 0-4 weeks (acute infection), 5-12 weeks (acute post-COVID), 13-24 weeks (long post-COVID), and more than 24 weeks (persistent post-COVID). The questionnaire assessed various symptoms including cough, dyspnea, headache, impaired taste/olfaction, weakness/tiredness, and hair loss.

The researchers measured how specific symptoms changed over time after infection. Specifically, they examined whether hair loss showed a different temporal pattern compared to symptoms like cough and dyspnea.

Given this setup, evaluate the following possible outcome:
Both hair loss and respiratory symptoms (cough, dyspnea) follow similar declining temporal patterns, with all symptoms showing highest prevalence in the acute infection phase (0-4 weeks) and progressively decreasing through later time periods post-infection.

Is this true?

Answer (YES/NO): NO